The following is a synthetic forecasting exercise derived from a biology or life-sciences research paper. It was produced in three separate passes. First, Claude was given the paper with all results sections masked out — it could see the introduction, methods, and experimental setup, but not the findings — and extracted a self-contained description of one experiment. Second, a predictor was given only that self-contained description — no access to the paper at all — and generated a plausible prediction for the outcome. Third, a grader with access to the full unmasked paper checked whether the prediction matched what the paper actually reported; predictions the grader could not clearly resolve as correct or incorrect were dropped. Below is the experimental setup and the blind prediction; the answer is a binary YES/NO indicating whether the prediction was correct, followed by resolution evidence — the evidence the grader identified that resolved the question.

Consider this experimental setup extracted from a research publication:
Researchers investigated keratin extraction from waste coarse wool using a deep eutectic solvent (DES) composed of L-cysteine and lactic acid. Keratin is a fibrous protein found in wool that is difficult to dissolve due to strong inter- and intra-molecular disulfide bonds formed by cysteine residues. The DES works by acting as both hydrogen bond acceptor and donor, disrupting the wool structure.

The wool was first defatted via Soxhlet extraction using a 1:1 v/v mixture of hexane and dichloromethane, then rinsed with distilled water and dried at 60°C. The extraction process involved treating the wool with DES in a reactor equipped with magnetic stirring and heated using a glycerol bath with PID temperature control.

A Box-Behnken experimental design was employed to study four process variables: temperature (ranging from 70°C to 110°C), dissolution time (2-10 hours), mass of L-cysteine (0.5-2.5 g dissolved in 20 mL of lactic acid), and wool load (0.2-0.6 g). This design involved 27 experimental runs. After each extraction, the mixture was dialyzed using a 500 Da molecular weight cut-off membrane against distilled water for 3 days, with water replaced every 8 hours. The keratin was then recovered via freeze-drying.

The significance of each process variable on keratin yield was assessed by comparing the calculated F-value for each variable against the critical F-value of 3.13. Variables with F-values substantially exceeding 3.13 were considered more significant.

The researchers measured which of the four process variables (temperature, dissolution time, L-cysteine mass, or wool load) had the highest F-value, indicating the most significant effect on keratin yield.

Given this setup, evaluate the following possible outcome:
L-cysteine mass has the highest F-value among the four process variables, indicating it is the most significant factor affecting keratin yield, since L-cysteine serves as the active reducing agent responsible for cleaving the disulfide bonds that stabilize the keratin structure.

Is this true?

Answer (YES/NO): NO